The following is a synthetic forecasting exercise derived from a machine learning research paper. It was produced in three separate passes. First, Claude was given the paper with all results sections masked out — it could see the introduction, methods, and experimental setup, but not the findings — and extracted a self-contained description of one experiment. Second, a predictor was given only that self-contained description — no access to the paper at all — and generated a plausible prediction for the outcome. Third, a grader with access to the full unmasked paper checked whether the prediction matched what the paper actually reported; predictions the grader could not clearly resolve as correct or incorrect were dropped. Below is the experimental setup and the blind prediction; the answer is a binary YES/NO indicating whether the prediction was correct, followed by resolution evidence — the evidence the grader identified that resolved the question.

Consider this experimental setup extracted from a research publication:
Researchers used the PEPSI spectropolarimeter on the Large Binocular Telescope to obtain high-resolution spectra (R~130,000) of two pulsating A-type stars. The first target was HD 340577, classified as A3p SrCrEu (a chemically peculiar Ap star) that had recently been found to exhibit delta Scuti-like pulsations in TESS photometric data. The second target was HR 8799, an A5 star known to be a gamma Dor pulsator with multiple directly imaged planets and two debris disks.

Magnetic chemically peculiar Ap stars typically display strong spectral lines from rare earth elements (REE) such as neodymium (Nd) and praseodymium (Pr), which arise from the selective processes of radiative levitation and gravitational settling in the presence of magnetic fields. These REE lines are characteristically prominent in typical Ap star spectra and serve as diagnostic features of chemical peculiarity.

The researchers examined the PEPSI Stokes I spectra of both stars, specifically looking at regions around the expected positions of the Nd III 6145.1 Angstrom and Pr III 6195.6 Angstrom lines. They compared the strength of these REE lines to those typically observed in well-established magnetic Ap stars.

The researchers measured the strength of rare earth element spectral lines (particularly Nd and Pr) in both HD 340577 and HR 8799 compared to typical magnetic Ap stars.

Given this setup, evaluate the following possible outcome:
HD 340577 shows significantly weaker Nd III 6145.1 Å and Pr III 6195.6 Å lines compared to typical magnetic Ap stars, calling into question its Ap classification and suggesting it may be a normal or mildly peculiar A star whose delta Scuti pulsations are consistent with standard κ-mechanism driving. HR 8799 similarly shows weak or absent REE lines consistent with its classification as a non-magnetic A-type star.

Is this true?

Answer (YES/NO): NO